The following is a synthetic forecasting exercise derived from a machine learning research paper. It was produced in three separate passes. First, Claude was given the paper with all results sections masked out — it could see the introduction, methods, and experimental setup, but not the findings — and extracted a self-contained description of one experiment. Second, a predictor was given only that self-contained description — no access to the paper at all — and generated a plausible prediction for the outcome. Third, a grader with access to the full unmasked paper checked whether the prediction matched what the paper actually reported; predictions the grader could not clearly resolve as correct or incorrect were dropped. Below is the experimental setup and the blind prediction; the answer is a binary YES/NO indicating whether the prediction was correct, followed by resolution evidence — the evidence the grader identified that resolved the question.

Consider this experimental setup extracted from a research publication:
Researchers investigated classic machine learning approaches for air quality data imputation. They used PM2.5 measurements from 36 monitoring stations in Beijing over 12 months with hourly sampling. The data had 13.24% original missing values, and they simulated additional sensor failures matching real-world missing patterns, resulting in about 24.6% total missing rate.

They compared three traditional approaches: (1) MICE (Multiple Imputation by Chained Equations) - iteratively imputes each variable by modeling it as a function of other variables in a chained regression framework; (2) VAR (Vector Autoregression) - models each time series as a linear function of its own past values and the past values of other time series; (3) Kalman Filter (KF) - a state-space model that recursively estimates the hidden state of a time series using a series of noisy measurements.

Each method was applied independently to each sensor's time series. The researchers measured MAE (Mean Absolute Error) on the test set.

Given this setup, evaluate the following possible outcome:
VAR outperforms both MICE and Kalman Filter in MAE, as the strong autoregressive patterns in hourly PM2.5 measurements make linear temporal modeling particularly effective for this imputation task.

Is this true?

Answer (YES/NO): YES